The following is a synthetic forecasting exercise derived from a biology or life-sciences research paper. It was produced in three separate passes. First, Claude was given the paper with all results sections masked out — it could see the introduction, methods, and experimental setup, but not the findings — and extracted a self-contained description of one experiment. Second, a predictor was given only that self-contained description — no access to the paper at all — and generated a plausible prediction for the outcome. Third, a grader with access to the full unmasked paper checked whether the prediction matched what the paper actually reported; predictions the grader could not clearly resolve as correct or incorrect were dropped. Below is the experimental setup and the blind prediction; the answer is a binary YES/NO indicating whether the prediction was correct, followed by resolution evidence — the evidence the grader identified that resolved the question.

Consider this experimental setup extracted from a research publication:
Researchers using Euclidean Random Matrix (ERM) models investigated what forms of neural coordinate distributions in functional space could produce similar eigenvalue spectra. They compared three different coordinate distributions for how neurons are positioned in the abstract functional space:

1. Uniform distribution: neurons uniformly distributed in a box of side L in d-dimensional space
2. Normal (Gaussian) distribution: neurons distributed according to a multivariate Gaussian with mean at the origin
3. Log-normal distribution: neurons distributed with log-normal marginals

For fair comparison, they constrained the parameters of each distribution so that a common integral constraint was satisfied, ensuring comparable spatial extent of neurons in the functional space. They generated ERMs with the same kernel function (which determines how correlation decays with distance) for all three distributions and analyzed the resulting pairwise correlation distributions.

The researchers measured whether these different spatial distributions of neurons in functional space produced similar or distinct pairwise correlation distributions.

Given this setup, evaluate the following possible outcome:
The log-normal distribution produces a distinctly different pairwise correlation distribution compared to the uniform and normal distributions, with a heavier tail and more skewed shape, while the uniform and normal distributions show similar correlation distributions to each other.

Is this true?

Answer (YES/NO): NO